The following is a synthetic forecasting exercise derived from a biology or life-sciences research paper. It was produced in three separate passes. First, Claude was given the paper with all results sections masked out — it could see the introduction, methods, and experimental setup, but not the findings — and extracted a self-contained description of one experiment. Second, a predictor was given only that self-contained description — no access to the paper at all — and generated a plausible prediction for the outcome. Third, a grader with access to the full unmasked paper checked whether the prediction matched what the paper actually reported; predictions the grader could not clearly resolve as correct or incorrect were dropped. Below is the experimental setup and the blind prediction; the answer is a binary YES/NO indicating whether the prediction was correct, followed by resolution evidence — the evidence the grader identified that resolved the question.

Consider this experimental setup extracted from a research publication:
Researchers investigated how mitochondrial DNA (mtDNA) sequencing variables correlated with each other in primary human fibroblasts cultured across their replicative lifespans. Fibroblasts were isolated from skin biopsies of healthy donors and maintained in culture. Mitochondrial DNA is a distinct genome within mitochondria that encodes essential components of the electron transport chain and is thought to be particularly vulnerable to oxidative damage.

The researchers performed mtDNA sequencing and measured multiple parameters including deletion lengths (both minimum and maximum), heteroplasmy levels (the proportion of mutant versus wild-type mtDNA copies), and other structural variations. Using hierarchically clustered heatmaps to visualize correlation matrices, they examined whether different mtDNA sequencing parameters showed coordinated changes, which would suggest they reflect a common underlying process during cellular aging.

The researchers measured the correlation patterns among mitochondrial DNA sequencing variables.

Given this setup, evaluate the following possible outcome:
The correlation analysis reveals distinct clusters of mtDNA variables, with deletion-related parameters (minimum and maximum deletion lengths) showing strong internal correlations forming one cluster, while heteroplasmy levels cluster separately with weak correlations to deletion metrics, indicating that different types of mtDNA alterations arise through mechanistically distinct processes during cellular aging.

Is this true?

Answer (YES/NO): NO